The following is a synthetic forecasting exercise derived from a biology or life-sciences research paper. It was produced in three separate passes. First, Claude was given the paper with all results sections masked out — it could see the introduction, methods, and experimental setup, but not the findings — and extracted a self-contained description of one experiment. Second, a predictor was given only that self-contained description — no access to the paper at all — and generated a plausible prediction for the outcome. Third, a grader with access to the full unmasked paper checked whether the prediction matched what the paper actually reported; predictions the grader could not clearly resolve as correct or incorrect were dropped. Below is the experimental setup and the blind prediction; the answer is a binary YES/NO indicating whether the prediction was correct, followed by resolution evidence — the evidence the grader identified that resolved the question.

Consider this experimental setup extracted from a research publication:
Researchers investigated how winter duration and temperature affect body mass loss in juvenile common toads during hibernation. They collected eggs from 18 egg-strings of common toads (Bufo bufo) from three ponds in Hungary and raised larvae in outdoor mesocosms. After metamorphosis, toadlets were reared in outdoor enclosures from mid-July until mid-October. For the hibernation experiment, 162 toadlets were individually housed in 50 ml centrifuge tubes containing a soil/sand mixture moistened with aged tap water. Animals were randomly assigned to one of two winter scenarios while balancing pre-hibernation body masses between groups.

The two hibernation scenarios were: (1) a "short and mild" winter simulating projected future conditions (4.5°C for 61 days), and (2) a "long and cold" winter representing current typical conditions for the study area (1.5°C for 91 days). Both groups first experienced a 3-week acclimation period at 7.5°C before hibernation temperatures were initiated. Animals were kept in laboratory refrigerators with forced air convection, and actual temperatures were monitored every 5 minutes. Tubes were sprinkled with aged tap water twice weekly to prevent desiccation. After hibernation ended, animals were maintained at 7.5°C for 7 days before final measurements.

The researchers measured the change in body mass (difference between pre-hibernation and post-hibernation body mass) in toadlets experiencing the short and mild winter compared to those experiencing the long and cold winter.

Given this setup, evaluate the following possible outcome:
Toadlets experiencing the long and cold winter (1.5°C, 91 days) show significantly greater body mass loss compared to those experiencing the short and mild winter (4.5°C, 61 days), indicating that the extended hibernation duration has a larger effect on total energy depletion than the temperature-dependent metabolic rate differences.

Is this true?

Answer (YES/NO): NO